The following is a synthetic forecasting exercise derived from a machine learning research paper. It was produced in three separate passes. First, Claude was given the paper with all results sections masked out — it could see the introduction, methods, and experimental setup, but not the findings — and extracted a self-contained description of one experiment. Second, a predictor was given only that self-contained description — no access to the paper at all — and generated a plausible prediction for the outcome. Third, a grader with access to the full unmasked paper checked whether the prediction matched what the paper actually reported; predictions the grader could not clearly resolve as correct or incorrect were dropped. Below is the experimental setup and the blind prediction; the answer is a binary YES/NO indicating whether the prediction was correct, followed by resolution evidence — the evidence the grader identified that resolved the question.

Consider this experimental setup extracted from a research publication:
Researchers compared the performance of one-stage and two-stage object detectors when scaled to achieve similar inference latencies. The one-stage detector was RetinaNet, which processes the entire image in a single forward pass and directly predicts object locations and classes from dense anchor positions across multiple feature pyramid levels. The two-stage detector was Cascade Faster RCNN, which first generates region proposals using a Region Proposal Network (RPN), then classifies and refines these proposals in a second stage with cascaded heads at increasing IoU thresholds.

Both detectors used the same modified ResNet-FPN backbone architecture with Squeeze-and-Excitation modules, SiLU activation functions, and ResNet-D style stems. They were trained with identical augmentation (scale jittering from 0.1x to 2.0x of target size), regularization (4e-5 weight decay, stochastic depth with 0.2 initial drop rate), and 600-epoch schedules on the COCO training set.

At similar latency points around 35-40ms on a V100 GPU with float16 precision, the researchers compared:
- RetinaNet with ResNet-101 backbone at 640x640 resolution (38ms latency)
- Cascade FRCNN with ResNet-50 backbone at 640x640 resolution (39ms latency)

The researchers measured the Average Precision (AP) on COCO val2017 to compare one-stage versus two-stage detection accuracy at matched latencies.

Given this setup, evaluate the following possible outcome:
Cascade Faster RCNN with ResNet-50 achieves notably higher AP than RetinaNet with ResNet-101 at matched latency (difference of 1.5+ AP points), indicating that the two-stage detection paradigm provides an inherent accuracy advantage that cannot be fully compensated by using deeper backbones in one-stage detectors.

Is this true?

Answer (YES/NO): YES